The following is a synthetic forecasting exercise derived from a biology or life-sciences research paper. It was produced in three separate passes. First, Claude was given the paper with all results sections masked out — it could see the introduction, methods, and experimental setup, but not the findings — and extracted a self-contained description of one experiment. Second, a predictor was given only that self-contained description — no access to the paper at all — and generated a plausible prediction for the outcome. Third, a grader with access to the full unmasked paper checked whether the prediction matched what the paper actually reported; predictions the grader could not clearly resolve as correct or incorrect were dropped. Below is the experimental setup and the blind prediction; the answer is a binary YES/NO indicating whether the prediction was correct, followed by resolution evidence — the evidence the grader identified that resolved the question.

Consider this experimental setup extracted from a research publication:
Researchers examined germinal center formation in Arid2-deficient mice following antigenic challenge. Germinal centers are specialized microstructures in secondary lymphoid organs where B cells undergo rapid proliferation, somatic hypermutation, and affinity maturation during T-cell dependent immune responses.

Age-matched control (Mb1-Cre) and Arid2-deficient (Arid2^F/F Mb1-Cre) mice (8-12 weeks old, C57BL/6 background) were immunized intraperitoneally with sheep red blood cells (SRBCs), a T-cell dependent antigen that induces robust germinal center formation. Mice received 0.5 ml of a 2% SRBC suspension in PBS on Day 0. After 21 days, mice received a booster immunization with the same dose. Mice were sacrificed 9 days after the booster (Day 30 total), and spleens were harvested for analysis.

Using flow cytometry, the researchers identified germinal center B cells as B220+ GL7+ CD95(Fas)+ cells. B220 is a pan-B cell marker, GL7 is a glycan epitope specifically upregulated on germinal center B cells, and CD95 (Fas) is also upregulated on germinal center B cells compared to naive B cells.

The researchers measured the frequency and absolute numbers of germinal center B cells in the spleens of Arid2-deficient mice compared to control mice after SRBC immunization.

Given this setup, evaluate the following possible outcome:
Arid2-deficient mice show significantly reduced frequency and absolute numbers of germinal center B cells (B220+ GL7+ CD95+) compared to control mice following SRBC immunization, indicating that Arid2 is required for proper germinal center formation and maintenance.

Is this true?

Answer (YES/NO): YES